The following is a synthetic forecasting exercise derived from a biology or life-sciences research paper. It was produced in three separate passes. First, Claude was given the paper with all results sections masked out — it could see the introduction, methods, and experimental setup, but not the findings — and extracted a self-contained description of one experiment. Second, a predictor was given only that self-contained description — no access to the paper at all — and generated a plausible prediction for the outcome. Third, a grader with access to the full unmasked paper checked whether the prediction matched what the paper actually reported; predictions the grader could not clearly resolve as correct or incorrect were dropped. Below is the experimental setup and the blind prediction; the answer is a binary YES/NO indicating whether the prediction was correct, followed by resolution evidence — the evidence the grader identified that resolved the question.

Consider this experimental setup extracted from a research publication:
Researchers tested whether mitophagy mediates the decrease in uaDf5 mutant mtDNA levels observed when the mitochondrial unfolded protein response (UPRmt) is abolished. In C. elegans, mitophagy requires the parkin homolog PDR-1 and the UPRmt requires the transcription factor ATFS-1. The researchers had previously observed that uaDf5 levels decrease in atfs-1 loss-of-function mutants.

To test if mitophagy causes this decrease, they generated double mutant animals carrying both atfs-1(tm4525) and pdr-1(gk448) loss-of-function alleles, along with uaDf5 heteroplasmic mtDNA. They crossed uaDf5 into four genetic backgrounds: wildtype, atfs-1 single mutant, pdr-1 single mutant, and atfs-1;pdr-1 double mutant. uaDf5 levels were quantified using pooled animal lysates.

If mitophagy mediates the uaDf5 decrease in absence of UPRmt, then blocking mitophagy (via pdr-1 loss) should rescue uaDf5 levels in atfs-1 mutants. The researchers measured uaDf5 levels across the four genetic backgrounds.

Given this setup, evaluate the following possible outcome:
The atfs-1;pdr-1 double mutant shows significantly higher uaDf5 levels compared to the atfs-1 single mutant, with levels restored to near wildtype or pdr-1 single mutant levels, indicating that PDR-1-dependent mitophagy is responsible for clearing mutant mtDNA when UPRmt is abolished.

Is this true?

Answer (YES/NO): NO